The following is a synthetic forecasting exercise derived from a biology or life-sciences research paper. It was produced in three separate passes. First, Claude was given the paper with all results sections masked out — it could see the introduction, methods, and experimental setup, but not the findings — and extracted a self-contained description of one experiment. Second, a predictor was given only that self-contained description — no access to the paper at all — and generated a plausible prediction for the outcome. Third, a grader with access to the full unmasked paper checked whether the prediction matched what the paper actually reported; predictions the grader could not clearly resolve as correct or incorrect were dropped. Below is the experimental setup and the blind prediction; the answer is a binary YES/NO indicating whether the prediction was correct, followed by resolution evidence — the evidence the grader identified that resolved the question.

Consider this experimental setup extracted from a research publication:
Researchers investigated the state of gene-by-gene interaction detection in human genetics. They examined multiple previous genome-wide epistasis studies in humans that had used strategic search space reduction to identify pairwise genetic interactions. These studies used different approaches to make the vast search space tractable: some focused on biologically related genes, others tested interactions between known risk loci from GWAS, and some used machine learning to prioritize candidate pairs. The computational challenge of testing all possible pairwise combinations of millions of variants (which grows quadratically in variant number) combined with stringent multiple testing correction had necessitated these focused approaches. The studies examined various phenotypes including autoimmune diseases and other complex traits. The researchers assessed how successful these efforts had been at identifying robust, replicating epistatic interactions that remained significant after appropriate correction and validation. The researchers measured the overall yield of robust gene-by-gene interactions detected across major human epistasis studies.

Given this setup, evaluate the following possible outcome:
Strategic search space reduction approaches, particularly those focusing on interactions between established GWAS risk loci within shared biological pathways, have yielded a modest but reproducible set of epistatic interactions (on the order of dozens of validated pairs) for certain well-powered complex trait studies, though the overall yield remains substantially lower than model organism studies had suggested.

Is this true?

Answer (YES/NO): NO